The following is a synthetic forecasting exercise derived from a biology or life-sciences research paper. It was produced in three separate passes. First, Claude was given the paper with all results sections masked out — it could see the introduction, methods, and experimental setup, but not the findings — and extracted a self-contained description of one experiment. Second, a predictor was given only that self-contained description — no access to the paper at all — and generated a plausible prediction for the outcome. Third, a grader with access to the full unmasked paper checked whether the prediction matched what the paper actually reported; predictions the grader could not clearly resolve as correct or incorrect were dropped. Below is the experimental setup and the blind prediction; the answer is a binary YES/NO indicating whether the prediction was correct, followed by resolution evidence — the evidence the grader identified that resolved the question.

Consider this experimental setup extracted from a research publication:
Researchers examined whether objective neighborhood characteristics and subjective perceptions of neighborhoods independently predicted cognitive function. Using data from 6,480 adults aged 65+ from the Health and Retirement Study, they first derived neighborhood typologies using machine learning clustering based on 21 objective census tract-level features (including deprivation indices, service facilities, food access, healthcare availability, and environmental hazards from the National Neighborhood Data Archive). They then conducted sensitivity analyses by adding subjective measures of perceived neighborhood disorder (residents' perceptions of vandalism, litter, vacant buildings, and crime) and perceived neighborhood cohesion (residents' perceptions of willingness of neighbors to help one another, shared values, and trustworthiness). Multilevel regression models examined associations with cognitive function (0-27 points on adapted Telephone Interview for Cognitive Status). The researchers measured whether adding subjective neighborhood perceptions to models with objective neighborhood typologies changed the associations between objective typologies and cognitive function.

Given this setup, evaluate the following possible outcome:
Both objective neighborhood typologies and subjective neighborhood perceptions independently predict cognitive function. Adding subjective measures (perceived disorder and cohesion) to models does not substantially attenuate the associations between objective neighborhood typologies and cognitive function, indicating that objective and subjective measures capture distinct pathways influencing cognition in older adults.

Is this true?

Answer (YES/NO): NO